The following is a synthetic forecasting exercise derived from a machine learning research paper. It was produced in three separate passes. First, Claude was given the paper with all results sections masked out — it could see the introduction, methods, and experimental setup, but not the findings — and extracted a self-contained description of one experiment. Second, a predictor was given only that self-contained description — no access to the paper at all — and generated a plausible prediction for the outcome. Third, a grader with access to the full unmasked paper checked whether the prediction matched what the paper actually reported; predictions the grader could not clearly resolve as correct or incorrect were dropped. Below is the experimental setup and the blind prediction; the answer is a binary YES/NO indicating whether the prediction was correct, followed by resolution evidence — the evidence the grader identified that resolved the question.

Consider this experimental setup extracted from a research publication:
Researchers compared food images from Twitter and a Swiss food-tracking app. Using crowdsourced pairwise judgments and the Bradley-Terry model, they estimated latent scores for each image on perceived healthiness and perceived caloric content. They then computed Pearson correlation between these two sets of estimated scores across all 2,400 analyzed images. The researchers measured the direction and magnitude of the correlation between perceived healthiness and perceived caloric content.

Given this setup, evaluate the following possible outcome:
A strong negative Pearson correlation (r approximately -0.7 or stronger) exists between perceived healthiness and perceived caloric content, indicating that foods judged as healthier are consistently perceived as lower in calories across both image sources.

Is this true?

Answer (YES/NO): NO